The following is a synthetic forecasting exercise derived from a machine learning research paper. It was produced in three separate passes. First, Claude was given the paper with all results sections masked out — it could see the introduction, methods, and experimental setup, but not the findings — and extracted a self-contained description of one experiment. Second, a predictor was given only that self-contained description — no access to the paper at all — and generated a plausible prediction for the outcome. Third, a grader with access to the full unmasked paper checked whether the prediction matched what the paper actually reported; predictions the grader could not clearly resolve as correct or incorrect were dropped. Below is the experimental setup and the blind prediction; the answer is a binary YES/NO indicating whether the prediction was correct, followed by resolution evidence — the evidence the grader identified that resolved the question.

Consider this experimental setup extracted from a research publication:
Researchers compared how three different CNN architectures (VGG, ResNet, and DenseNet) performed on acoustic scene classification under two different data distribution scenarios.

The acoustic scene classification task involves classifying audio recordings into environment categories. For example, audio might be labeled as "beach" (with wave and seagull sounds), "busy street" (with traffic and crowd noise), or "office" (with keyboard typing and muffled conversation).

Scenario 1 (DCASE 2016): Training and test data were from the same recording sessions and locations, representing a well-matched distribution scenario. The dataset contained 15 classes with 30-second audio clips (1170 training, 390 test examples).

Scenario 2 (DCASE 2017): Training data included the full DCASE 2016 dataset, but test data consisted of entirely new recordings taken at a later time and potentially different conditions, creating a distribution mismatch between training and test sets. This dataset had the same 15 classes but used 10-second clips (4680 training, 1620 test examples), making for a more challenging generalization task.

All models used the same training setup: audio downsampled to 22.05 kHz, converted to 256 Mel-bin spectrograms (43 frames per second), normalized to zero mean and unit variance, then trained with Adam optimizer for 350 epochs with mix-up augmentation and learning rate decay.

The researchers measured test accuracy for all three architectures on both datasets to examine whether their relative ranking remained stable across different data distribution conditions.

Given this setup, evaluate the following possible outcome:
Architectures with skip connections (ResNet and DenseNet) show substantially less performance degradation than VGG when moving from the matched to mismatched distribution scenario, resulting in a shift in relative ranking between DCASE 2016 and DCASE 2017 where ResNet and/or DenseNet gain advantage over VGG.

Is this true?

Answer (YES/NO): NO